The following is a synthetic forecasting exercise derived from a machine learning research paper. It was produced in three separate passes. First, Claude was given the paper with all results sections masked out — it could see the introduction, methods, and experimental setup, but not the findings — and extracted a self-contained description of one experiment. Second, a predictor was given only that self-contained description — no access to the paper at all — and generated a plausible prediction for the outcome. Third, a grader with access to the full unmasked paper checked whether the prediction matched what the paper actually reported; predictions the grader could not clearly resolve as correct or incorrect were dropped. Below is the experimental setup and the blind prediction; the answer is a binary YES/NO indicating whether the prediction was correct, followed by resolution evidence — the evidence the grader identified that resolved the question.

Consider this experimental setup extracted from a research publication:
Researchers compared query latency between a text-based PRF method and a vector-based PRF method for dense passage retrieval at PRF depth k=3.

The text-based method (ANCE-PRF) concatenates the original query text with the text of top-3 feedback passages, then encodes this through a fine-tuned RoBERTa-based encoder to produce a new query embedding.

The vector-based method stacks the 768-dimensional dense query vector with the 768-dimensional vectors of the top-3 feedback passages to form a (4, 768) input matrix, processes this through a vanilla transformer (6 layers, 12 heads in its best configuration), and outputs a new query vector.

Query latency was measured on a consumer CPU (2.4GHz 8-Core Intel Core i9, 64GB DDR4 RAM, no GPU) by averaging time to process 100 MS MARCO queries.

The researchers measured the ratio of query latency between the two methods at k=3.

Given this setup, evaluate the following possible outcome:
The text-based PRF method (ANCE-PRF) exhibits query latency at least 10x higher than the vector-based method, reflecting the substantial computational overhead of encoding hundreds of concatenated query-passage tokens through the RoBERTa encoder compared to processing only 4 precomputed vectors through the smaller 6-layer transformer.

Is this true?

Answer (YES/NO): YES